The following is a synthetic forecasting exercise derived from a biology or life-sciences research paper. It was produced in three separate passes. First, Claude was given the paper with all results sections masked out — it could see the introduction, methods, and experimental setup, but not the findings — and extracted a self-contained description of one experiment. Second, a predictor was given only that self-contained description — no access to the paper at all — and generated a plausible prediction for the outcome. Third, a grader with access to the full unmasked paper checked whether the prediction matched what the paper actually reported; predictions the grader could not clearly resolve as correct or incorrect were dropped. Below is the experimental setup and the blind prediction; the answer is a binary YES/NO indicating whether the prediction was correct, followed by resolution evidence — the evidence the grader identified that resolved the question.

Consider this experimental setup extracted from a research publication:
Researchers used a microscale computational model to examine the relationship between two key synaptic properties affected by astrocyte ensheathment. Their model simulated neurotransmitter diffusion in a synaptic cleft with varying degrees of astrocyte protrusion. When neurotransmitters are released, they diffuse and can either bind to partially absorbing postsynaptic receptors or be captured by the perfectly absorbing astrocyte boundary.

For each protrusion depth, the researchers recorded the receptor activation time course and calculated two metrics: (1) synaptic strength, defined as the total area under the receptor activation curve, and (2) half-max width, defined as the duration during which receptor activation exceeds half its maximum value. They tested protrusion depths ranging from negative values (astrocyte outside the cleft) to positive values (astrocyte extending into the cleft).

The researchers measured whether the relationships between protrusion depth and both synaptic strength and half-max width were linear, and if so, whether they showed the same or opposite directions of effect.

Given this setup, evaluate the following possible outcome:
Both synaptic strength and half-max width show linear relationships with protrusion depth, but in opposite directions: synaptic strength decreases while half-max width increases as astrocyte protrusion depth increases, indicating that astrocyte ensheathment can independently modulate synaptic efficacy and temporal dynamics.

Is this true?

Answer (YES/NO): NO